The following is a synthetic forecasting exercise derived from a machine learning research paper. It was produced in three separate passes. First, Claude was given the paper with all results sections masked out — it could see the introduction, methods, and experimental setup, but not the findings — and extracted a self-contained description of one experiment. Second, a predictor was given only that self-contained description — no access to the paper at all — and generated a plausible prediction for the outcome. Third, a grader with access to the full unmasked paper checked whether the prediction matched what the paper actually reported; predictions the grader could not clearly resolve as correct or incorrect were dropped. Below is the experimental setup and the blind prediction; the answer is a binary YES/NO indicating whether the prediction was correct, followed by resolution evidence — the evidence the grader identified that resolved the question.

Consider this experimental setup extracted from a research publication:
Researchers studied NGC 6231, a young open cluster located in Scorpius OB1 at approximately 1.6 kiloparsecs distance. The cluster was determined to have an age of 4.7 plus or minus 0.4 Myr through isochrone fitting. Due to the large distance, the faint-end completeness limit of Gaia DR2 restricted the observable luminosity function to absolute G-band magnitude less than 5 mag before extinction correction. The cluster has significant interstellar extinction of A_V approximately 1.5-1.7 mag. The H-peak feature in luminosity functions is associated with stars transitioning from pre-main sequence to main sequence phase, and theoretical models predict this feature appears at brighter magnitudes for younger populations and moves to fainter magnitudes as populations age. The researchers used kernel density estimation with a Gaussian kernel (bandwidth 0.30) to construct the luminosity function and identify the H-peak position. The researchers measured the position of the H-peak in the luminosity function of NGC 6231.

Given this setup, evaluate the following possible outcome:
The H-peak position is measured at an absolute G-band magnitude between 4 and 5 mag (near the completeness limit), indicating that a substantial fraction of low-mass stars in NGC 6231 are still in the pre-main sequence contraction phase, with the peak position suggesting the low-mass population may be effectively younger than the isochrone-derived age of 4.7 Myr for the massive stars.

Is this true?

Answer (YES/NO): NO